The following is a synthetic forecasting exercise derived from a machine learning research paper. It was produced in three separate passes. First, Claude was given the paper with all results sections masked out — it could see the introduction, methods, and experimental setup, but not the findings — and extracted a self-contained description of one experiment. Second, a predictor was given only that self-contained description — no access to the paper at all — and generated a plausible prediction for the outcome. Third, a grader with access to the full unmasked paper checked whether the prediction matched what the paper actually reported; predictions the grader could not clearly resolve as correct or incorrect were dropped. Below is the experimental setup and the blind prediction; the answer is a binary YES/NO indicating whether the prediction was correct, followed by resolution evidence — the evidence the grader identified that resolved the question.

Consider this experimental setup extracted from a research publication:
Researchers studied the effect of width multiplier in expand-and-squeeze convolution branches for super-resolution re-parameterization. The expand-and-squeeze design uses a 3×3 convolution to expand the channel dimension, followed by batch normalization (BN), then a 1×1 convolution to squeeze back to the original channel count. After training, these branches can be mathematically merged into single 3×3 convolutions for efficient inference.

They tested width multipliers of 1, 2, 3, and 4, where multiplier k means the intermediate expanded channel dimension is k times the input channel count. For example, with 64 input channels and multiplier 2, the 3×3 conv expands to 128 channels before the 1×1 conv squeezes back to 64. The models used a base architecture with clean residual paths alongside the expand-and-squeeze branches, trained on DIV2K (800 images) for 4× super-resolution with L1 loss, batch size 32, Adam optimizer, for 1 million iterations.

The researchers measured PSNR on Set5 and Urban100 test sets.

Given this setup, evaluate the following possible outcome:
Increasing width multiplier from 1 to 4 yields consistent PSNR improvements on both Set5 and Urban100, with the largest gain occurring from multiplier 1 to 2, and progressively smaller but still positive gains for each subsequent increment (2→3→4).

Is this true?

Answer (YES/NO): NO